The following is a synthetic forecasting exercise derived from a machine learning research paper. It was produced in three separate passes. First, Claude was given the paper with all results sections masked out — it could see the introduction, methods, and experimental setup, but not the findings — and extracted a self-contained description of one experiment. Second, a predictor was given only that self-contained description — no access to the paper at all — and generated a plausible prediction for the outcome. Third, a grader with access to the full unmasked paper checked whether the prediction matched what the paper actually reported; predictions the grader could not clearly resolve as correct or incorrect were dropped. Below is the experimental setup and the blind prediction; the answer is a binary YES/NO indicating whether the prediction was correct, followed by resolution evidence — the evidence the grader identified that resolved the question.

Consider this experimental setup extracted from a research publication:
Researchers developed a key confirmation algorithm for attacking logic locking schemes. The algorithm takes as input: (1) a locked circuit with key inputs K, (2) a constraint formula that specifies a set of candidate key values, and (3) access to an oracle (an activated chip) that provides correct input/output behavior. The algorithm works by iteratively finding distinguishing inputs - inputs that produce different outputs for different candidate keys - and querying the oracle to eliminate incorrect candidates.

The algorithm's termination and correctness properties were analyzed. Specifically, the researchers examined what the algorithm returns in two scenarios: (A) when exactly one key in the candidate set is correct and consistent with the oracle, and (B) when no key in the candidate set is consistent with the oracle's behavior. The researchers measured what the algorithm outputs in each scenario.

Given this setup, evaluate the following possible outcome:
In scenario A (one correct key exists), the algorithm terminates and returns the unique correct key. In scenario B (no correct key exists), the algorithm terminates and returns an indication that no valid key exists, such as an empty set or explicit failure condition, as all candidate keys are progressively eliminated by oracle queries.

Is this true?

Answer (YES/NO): YES